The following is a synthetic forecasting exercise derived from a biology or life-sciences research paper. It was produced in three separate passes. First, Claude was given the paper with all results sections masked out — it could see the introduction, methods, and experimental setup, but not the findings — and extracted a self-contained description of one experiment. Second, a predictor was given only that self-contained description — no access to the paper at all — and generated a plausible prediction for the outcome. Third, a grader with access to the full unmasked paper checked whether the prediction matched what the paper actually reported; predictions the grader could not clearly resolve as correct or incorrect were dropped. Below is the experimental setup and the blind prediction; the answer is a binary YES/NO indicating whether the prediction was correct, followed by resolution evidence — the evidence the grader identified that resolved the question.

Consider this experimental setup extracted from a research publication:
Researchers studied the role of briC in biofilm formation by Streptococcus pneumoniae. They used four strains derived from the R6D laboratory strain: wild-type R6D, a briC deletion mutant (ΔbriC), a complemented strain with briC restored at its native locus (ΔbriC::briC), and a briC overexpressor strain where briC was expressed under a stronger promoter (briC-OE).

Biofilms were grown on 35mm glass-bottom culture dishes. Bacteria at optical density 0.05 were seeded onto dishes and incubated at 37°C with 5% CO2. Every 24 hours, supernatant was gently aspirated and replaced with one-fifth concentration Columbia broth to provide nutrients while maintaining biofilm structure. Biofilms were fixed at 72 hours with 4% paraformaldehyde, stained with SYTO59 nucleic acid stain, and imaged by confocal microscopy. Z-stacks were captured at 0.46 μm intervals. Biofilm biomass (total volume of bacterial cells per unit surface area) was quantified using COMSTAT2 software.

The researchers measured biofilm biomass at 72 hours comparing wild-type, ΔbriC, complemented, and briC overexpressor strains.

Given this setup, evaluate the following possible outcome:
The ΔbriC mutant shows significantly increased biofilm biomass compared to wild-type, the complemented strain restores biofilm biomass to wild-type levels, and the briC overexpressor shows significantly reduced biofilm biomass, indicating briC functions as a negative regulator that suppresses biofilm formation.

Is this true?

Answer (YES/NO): NO